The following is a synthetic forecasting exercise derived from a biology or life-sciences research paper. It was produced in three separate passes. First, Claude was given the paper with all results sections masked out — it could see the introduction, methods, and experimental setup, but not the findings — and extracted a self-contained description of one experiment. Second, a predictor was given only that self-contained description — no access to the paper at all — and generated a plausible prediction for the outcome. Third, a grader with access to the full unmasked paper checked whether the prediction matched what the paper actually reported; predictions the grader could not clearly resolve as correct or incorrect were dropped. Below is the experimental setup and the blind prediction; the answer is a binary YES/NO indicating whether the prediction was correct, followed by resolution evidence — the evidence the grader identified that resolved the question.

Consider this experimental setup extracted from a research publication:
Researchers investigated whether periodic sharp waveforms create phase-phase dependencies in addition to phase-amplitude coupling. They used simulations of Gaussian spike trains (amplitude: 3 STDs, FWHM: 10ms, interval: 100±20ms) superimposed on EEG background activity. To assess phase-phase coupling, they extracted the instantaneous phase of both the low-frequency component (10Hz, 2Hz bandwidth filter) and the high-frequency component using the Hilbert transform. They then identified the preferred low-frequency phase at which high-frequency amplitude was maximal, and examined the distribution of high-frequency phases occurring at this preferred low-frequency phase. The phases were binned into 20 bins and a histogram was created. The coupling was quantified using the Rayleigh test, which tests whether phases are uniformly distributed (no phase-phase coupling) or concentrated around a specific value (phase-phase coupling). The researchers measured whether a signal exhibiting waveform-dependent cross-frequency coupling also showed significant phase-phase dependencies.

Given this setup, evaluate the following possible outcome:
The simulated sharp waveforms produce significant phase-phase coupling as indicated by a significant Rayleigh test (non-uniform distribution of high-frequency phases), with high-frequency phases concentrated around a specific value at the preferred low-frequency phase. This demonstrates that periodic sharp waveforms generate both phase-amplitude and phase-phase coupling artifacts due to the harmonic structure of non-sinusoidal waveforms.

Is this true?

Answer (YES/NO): YES